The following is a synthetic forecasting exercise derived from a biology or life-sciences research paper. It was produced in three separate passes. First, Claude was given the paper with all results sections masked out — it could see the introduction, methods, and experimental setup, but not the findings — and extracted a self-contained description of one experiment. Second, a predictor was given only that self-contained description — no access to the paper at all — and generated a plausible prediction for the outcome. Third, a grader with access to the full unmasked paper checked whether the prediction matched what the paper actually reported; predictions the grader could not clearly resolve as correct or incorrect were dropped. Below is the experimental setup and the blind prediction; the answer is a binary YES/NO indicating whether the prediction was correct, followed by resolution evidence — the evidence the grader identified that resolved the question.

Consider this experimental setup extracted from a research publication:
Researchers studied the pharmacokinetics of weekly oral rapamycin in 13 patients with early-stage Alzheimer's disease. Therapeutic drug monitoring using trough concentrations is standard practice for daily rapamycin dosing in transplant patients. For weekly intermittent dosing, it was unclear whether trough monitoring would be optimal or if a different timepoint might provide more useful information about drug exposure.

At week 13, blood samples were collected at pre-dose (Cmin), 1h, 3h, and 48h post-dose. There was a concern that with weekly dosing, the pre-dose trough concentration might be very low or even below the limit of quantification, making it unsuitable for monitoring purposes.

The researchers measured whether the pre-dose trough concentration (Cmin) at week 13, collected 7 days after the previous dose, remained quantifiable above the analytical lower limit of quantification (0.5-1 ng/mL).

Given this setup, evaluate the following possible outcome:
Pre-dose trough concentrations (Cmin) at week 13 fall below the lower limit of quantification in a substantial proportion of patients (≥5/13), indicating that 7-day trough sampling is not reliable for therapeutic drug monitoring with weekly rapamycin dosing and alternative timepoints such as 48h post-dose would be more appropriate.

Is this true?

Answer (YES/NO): NO